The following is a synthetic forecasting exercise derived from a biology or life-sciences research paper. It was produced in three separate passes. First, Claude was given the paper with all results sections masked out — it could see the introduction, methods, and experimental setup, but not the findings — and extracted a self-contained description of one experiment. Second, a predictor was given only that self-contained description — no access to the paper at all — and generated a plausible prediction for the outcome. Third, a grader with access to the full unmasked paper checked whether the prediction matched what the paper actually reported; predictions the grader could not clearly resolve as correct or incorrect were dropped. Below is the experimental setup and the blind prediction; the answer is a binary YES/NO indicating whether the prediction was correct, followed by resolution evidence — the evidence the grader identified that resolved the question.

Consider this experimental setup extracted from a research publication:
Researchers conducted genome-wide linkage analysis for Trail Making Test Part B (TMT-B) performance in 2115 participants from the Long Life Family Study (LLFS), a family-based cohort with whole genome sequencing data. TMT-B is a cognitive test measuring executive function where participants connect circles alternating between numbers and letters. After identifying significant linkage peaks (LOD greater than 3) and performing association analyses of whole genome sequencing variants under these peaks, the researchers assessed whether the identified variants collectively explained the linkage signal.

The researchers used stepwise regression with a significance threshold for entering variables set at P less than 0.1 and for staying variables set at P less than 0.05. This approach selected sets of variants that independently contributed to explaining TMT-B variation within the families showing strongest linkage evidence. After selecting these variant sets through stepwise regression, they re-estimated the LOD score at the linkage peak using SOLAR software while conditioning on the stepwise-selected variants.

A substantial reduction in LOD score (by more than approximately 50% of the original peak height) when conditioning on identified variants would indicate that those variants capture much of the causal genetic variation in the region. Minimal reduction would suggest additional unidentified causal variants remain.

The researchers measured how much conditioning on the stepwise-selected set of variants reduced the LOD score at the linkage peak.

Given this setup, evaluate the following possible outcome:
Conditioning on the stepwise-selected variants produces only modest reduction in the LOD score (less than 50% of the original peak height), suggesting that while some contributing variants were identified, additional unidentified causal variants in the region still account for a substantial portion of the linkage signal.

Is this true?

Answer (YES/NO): NO